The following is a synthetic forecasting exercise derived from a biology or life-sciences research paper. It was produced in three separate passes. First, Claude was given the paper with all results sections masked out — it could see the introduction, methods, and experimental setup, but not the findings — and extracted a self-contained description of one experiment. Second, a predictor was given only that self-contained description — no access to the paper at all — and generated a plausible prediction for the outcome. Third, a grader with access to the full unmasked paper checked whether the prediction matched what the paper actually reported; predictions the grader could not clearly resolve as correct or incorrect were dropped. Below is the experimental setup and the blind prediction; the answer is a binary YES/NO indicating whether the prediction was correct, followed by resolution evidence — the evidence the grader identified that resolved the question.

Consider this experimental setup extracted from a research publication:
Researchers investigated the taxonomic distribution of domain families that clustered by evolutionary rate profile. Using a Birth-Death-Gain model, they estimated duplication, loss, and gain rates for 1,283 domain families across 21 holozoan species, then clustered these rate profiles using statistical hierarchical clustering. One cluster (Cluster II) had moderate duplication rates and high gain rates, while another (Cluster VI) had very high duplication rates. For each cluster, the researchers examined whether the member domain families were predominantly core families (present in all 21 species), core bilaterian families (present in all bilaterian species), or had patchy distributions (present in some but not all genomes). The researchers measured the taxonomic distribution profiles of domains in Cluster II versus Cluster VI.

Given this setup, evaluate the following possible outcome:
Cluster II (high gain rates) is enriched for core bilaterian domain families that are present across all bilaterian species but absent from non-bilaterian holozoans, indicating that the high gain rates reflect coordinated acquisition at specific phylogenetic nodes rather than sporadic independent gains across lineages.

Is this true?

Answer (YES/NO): NO